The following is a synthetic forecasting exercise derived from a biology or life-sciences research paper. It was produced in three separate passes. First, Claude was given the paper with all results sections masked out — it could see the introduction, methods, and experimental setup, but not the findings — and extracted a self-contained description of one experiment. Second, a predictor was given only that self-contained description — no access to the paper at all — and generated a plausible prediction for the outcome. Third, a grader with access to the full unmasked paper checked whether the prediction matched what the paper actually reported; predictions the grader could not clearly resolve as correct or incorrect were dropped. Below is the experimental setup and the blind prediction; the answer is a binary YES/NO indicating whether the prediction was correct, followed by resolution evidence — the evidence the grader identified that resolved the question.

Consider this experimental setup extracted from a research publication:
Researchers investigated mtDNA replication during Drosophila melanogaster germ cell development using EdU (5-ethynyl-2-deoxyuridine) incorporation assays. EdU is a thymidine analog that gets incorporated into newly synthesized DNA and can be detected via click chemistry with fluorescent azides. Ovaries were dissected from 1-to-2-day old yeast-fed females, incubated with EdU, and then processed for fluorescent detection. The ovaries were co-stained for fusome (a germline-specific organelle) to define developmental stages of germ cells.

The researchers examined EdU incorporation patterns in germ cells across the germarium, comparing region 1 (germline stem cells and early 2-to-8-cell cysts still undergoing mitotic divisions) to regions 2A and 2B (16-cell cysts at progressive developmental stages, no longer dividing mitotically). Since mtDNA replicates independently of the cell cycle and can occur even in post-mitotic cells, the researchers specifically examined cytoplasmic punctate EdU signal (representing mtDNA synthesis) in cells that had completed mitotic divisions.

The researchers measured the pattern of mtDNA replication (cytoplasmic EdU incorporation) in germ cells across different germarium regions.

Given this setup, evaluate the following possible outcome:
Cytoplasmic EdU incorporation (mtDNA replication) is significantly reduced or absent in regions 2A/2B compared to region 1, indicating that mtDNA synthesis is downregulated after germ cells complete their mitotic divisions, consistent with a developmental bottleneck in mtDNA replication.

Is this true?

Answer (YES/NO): NO